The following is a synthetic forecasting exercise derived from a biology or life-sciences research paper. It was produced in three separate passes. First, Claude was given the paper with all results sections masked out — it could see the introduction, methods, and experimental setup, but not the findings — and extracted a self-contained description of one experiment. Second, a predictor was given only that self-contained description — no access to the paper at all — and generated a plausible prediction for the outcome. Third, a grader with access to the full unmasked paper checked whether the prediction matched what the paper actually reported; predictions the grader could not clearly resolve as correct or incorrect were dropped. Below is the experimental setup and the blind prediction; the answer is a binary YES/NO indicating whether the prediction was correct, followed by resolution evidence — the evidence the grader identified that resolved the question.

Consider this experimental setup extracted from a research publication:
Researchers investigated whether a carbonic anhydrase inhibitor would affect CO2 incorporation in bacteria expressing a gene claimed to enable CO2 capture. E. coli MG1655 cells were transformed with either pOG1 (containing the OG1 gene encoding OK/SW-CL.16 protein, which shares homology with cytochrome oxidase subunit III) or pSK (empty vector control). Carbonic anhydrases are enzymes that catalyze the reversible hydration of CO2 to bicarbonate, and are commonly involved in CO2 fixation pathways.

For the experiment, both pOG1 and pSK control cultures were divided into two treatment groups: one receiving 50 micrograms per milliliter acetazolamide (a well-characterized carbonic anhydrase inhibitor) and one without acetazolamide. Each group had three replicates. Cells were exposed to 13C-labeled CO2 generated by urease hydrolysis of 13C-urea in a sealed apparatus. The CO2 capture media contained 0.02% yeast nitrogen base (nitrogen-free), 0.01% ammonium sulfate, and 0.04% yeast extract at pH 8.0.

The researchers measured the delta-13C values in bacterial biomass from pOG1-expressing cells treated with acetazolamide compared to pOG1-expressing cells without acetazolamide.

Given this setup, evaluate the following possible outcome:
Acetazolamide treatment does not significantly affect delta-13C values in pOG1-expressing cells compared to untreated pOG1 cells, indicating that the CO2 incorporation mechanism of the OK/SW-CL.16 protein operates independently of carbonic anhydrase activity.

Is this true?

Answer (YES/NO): YES